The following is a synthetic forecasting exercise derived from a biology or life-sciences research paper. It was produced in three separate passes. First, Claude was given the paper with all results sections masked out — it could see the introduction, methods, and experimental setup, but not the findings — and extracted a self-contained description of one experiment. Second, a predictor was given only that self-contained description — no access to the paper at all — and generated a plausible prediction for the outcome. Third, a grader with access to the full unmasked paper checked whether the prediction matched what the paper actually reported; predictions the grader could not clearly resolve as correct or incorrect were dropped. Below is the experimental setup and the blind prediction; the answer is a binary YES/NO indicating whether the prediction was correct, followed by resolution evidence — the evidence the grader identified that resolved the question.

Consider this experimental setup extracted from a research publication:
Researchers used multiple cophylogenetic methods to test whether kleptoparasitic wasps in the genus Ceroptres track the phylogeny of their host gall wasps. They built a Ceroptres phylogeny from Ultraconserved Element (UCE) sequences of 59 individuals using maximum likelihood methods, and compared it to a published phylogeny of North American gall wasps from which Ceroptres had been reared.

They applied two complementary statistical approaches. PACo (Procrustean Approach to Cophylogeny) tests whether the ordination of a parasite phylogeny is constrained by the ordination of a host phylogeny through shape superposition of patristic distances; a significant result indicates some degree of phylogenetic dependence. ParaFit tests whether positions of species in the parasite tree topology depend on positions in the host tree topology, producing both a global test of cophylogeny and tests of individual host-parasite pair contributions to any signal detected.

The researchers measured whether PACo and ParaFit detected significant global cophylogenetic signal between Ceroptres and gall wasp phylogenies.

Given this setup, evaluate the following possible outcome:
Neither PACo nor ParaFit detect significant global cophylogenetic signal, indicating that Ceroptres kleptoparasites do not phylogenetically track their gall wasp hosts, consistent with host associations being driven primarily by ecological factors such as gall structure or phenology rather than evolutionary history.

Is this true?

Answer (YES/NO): NO